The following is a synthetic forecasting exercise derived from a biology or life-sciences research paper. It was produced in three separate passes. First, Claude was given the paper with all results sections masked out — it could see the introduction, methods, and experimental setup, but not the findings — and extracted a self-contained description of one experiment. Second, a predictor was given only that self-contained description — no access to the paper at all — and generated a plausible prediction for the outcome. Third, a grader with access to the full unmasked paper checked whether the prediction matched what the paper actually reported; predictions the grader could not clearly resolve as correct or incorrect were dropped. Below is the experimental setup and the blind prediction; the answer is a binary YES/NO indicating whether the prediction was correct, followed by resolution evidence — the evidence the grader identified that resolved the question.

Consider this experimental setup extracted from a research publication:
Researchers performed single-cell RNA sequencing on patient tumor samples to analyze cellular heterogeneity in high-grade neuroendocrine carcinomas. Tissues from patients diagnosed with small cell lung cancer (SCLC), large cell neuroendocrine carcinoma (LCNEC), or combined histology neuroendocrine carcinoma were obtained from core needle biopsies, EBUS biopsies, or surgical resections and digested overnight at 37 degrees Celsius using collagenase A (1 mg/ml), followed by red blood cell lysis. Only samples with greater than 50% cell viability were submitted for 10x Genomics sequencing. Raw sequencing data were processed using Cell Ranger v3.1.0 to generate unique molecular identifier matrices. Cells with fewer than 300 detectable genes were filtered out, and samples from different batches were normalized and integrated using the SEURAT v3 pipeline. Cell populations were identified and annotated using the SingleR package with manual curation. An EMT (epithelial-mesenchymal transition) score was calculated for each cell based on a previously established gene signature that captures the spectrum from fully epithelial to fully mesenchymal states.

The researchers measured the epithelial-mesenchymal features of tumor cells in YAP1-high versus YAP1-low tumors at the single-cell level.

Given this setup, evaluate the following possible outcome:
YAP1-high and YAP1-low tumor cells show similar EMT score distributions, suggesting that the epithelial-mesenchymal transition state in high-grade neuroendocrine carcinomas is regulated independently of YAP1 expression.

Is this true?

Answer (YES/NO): NO